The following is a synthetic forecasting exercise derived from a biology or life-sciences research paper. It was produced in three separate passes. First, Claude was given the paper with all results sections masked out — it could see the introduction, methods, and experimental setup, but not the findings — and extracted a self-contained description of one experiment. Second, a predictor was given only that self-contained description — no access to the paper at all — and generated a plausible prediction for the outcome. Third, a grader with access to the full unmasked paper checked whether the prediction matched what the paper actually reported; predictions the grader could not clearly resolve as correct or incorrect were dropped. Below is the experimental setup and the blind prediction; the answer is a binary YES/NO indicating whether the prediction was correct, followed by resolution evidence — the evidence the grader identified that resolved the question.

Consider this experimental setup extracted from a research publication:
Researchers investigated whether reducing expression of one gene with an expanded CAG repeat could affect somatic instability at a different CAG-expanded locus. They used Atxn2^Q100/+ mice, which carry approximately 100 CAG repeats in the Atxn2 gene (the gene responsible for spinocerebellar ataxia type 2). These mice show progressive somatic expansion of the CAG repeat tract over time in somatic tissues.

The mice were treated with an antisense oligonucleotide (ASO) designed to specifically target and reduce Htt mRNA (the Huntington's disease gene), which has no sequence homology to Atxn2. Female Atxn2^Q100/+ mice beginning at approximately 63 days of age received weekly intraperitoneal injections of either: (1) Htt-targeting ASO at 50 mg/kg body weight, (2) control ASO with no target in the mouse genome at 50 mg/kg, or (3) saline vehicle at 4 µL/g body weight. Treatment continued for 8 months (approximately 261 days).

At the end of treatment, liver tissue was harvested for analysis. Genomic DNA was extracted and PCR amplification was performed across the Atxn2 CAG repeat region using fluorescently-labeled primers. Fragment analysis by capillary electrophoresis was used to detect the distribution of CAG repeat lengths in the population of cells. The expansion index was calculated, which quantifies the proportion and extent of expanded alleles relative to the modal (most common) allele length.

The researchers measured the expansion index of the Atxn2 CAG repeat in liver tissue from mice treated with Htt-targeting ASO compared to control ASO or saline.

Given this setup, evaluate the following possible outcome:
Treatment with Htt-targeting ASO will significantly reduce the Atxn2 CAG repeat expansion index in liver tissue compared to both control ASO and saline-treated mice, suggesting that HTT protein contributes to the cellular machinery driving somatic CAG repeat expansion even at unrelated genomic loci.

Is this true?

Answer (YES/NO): YES